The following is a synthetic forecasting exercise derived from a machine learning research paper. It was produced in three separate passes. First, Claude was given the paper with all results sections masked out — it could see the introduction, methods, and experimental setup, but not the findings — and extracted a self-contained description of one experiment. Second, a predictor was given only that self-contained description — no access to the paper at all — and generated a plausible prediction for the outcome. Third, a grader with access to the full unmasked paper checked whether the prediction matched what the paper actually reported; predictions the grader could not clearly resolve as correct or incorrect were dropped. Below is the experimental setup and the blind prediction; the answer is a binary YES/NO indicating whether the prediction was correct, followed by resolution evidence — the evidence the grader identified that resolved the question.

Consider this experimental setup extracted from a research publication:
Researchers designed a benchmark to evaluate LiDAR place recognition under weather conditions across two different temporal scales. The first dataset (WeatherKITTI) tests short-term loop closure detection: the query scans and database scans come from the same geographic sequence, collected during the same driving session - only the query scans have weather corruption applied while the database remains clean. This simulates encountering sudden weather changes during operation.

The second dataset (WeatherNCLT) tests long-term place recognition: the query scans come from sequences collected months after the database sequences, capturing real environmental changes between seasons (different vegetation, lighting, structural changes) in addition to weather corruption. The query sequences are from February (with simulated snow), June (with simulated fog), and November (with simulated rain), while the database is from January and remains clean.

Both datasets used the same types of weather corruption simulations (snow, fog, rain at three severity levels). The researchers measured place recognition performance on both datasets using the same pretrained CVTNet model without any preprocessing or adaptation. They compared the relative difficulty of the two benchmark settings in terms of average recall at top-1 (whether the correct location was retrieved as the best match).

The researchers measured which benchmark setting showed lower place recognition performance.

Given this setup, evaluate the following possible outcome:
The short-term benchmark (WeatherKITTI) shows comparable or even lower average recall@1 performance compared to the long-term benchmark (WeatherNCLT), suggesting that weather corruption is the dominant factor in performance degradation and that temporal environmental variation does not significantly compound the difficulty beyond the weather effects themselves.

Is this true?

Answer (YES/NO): NO